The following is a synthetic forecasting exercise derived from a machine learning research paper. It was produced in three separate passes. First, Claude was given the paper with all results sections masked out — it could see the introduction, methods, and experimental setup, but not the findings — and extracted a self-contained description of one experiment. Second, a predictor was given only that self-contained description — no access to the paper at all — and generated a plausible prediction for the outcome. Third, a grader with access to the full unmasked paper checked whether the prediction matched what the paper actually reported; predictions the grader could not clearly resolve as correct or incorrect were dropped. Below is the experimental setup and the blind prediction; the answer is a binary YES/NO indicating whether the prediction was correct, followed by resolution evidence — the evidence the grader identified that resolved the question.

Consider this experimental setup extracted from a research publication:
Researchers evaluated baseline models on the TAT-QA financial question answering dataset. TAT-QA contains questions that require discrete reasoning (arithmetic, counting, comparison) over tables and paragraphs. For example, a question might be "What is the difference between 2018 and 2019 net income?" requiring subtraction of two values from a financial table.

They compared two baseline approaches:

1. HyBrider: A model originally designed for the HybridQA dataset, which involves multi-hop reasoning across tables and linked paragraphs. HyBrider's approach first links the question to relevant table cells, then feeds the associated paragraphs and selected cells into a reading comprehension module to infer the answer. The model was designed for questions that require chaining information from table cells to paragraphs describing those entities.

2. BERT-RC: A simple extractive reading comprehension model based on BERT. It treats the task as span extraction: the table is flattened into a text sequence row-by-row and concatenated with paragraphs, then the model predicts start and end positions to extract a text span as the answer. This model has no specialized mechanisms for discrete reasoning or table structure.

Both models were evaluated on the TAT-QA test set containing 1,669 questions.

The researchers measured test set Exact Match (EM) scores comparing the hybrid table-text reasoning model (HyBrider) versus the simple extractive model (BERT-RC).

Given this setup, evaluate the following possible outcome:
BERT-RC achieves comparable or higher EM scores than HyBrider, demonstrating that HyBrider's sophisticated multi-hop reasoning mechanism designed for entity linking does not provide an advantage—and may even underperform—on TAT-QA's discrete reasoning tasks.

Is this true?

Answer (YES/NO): YES